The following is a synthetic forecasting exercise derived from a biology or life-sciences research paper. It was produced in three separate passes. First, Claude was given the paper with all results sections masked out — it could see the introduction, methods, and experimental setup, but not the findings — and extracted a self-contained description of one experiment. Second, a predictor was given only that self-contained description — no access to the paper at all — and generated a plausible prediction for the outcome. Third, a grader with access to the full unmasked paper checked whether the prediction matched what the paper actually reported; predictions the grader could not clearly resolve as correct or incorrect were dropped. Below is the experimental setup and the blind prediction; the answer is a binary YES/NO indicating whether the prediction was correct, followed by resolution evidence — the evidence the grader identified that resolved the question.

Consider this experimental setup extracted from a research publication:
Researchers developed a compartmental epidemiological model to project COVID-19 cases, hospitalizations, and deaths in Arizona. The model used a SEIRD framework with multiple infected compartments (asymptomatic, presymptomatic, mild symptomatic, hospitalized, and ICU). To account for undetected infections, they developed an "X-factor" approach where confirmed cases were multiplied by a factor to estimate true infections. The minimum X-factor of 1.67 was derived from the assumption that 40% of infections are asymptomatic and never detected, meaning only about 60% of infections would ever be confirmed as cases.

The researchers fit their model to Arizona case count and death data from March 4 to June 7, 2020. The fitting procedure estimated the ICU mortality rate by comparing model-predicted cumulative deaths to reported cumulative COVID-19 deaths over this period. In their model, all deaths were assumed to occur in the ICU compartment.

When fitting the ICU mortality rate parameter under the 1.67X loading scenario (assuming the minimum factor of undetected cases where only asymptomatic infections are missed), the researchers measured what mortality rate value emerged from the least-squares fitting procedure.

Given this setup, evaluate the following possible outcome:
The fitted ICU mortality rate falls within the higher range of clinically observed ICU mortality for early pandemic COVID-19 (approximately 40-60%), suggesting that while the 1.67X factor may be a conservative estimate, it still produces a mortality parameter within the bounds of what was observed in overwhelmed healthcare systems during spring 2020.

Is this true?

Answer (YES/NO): NO